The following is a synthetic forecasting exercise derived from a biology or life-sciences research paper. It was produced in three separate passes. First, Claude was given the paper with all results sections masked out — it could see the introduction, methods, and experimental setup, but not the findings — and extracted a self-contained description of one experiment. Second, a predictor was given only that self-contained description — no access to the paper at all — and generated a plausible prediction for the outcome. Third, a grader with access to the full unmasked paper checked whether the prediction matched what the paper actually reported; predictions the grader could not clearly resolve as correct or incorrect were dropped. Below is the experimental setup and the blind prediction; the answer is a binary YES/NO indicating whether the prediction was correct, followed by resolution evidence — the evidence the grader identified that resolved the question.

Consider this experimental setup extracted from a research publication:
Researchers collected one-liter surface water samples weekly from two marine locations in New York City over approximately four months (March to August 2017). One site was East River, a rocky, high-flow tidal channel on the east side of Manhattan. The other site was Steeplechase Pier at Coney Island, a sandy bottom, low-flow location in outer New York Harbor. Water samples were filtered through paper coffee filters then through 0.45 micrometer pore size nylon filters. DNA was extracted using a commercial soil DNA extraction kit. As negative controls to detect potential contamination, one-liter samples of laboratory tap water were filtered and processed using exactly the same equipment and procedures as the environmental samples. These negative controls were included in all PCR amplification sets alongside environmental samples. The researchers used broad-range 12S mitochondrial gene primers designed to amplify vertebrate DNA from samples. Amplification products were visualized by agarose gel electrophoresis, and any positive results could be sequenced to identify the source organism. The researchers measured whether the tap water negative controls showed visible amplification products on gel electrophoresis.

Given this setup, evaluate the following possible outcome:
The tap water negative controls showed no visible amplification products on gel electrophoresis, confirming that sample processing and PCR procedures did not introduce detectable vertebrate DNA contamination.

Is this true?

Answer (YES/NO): NO